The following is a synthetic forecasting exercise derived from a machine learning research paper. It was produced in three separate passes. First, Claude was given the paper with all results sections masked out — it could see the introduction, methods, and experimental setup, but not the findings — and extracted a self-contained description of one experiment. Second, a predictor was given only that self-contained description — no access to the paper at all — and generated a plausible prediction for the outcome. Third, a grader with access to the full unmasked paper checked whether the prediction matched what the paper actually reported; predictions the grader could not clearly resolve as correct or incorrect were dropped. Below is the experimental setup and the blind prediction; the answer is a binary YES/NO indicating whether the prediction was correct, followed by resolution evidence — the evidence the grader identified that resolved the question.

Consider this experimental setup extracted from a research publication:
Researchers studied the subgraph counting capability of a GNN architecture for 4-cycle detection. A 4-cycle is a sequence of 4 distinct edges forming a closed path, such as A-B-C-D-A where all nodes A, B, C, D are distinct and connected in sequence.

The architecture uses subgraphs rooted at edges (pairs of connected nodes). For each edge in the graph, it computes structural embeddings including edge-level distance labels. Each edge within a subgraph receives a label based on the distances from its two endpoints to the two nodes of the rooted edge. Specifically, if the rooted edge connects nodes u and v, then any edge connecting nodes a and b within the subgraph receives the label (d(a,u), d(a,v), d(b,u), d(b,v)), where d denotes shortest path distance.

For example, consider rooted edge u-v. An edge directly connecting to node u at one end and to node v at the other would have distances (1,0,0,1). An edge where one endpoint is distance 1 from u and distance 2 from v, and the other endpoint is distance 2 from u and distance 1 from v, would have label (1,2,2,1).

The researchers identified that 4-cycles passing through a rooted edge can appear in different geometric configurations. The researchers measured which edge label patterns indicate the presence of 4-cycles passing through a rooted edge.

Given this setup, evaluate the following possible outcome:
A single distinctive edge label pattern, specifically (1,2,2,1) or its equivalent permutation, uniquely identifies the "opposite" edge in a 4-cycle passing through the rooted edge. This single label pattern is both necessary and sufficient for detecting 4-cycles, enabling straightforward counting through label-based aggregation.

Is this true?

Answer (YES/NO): NO